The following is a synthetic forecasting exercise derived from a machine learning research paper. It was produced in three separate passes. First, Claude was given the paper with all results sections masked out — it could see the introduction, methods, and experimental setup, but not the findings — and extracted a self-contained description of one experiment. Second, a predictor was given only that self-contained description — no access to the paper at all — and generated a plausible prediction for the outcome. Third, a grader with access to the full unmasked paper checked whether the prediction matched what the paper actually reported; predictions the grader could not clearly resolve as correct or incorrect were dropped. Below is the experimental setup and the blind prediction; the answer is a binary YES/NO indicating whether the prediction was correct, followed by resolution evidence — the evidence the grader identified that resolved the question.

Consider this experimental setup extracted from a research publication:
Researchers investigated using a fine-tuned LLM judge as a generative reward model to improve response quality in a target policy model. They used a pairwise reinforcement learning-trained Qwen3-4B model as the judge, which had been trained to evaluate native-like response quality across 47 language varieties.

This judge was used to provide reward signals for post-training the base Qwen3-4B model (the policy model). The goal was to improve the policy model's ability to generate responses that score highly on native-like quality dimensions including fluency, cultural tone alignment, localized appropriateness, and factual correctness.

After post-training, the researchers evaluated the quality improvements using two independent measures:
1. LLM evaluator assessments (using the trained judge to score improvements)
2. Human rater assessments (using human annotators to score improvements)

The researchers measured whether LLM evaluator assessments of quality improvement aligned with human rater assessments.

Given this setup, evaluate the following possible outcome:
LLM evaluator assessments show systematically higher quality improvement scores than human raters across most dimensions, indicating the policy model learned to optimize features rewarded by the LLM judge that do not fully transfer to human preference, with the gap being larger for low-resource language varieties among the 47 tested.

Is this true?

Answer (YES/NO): NO